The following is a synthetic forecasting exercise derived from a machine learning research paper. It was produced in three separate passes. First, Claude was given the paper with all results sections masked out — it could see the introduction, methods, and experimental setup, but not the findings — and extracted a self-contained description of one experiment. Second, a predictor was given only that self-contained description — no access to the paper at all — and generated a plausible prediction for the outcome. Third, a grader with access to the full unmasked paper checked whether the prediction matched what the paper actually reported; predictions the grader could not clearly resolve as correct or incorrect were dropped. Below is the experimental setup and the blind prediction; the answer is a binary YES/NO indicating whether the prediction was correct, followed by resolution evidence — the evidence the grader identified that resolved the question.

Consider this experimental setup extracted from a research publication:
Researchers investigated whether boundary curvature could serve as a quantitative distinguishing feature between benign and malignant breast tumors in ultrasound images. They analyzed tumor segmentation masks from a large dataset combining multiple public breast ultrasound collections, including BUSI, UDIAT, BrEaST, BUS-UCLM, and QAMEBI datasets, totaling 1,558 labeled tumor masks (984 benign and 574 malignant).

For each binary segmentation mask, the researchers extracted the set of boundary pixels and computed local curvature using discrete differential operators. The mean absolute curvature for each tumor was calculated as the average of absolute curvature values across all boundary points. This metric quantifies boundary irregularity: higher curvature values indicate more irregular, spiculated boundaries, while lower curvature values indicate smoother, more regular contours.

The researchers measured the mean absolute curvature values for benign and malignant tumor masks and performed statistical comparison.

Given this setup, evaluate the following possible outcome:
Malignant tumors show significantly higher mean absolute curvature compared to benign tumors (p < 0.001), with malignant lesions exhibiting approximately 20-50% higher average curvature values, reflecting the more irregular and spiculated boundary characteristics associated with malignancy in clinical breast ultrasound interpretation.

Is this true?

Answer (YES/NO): NO